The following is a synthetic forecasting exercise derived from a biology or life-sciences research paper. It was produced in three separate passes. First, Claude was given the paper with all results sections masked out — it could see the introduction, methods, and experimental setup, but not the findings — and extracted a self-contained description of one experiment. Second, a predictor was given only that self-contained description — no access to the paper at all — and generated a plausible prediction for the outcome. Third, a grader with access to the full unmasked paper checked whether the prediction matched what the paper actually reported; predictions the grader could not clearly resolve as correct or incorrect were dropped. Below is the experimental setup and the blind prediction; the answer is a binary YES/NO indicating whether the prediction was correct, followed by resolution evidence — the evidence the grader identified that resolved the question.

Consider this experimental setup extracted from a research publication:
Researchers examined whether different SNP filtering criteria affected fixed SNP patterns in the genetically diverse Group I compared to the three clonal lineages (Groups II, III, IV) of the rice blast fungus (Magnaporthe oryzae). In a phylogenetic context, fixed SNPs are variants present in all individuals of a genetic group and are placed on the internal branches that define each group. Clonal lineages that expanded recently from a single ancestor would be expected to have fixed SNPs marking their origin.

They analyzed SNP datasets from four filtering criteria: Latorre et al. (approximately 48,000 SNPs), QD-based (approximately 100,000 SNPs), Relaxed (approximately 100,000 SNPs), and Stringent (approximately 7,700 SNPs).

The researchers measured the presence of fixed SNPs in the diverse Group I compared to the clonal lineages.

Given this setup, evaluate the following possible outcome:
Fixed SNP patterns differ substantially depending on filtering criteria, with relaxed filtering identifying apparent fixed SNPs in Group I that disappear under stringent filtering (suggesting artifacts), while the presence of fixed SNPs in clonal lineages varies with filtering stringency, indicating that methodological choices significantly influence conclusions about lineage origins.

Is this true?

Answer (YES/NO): NO